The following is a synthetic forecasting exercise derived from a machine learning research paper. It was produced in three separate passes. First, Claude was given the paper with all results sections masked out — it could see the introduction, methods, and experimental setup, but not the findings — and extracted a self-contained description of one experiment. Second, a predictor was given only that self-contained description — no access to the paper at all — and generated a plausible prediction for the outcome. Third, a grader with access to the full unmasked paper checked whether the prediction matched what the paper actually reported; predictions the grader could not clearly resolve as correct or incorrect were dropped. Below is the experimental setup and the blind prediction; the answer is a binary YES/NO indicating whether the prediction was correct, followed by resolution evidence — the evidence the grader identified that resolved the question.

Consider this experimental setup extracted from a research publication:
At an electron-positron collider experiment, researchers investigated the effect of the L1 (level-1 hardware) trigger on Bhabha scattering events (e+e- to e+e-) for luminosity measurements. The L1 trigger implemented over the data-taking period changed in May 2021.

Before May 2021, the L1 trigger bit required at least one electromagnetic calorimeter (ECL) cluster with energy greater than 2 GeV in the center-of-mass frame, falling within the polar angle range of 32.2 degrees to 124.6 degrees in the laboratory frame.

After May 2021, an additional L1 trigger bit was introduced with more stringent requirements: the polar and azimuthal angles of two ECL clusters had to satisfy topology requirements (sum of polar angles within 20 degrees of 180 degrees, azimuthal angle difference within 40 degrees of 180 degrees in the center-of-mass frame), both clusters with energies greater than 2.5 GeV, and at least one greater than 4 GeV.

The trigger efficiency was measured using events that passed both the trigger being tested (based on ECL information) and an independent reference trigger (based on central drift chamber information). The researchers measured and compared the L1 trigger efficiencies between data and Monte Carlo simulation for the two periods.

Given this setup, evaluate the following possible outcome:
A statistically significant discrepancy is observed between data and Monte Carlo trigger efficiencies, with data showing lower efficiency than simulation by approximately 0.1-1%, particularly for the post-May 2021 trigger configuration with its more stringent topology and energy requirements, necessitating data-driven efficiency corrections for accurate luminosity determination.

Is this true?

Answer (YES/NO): NO